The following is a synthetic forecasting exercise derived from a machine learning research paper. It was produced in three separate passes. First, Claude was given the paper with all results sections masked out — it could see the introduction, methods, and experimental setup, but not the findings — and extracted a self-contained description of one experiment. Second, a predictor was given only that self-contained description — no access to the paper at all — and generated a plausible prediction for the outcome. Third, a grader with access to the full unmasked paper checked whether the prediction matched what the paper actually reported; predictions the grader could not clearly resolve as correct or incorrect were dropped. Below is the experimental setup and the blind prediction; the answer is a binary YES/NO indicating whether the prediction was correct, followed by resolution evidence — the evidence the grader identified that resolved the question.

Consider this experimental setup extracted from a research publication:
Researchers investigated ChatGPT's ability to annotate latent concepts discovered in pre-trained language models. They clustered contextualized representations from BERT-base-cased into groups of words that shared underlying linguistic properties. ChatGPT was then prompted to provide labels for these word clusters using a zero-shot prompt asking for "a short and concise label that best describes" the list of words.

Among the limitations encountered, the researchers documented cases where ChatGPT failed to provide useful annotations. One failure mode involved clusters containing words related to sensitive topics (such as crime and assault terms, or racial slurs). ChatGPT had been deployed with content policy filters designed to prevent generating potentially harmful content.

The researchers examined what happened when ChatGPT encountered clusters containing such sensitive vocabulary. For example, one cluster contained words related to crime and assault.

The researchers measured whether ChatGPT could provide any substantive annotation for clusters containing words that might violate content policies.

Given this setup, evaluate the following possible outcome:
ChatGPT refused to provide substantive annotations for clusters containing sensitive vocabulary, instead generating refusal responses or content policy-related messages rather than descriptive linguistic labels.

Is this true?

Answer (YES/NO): YES